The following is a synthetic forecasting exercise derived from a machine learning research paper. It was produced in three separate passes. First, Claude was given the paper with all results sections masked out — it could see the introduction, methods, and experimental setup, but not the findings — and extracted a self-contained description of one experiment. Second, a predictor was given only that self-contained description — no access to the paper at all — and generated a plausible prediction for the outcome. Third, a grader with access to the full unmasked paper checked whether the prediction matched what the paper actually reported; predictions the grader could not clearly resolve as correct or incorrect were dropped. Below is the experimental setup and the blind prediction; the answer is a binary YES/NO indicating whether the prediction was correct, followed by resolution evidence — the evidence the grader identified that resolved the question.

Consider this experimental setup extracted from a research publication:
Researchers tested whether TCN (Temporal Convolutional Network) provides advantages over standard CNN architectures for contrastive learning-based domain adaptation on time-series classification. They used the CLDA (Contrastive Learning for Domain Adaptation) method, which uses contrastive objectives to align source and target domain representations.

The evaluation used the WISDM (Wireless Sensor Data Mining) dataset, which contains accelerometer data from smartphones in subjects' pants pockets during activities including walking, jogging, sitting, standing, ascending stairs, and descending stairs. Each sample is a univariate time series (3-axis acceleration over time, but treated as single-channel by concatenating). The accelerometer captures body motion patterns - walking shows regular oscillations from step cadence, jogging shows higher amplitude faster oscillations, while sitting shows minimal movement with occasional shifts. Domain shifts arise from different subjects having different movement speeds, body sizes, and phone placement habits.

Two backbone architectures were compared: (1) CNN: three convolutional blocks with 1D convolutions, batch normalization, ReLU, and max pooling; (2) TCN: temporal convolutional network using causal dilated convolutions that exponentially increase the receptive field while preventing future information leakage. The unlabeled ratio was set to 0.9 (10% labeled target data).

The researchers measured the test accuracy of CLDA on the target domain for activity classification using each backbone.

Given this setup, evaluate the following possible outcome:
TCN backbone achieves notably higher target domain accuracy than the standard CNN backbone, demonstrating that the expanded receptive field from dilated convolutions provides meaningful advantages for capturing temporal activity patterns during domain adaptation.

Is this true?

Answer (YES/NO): YES